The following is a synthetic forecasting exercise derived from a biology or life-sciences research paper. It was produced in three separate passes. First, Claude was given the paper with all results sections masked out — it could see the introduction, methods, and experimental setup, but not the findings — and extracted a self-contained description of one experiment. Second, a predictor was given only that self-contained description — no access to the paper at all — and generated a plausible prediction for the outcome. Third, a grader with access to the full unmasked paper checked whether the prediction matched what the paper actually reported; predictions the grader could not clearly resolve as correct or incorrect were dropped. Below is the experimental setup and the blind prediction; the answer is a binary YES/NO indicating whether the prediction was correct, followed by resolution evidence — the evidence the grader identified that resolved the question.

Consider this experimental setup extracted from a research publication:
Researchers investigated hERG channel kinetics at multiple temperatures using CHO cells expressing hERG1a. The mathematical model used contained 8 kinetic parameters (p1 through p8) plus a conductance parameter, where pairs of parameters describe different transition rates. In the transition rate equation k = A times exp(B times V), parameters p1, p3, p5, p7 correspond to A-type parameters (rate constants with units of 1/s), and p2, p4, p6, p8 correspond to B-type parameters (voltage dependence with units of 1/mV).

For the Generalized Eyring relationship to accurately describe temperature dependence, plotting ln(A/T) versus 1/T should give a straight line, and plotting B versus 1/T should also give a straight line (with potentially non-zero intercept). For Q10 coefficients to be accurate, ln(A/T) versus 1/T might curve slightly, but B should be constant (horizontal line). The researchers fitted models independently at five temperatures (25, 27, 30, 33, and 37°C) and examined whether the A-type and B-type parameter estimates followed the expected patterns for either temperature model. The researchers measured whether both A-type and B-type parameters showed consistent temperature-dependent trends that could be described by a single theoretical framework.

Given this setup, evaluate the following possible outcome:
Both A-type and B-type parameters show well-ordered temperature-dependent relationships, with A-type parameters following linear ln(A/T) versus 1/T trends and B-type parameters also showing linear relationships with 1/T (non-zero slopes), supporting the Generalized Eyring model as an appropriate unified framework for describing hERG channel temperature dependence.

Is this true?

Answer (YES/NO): NO